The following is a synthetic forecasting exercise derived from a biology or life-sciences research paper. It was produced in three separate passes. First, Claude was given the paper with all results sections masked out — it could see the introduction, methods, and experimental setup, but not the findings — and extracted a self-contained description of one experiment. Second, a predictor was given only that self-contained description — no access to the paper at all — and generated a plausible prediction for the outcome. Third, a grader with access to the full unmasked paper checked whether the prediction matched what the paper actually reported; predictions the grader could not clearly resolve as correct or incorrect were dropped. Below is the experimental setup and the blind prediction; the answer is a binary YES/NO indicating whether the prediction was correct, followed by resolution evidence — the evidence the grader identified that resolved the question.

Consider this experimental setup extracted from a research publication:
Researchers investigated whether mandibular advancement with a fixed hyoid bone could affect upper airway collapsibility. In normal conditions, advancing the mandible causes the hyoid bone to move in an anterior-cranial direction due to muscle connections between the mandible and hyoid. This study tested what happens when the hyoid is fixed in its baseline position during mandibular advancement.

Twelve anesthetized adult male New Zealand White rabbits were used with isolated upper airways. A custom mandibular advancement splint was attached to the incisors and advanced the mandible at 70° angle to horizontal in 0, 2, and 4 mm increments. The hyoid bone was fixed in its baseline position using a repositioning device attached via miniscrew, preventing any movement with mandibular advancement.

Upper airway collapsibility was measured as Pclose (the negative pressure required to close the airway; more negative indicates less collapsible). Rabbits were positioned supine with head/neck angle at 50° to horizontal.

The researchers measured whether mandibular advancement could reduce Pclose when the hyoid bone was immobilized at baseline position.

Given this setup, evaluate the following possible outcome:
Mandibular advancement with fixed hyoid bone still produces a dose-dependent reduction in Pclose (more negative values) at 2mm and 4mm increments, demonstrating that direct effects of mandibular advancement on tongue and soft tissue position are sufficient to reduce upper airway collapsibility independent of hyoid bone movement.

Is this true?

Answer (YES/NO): YES